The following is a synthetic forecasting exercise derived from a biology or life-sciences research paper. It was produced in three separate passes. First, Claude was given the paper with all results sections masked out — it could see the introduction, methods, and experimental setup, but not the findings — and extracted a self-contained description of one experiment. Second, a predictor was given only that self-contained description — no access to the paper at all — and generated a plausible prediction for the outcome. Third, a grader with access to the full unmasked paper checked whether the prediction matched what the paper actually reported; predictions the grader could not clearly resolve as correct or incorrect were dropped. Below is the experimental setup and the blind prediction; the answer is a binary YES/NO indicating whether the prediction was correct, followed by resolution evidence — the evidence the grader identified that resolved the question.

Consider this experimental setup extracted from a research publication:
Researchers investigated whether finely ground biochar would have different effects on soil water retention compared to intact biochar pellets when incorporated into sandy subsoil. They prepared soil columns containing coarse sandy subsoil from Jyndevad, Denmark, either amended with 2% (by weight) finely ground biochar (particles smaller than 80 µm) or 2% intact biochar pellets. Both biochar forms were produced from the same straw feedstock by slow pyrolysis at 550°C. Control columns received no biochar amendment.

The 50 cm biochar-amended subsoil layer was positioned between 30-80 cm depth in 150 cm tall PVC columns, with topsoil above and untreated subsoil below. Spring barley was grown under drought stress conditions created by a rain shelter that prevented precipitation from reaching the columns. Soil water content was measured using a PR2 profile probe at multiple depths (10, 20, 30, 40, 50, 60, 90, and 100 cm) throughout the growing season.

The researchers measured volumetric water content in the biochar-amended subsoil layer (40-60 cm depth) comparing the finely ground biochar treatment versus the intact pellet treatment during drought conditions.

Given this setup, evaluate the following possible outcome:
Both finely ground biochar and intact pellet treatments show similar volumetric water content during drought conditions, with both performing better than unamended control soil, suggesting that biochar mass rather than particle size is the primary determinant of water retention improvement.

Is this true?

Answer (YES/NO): NO